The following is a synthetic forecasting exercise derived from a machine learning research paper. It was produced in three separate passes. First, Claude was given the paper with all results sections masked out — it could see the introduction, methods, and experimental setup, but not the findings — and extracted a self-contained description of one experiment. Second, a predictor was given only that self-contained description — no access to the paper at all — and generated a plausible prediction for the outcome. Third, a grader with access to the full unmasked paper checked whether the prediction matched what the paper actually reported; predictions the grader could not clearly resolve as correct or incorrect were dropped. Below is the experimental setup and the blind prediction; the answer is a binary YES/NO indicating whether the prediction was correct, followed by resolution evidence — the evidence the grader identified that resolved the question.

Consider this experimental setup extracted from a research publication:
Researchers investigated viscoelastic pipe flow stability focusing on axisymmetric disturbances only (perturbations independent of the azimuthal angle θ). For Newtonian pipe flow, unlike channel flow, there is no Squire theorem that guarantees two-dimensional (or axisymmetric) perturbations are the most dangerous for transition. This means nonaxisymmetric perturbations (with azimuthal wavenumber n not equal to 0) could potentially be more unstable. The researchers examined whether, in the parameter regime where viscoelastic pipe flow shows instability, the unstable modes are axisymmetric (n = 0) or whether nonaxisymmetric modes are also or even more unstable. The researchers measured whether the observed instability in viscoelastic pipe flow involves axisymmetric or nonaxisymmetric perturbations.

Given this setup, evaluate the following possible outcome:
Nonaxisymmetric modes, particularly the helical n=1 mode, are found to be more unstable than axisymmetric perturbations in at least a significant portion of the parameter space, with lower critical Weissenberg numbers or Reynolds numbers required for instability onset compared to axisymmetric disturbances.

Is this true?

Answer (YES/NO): NO